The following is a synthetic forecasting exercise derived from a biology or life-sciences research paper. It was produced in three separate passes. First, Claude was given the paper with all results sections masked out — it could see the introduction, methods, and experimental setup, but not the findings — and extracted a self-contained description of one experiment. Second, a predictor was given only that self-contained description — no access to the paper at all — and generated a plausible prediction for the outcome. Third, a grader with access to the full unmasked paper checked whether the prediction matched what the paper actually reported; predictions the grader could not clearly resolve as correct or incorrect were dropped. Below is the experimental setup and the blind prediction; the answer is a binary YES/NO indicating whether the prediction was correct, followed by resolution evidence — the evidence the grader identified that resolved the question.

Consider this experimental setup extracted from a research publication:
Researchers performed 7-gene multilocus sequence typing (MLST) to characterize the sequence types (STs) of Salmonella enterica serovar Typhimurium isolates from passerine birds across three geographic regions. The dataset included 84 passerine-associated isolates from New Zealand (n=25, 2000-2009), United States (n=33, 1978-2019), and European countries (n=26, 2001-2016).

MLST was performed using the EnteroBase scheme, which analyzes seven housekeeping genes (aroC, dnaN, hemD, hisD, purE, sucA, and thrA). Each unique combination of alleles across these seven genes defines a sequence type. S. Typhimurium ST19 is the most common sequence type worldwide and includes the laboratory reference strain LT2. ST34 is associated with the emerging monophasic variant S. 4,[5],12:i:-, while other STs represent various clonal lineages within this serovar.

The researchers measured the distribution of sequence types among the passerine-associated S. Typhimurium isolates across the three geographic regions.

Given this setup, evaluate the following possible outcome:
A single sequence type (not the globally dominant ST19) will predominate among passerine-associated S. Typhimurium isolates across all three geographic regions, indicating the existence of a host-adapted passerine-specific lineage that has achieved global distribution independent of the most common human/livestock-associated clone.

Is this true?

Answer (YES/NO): NO